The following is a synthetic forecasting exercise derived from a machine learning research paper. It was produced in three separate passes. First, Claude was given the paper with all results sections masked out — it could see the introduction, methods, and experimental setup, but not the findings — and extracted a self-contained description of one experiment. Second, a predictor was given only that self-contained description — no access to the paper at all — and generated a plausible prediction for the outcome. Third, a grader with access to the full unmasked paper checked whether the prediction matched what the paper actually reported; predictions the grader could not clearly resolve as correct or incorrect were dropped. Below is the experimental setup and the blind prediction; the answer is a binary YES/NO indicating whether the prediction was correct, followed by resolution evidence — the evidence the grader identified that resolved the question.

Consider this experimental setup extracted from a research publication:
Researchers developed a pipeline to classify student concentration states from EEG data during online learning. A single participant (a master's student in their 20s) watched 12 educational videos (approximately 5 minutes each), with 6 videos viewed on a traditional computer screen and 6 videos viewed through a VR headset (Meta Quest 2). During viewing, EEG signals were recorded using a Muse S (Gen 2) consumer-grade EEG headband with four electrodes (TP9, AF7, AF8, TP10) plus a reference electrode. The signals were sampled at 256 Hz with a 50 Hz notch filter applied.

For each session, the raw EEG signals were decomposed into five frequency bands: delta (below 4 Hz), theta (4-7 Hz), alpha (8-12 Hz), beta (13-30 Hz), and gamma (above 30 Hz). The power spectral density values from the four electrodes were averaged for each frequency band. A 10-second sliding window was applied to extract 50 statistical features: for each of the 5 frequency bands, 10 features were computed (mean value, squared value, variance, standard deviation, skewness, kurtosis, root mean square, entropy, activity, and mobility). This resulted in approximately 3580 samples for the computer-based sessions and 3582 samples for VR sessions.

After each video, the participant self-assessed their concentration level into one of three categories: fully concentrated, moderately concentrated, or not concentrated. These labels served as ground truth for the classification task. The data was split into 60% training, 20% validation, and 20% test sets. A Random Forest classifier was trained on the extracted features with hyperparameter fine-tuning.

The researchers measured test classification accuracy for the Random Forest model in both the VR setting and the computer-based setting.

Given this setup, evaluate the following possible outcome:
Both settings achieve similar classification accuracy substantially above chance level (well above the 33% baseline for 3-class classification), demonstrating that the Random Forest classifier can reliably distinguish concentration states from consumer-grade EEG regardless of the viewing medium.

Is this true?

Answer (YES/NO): YES